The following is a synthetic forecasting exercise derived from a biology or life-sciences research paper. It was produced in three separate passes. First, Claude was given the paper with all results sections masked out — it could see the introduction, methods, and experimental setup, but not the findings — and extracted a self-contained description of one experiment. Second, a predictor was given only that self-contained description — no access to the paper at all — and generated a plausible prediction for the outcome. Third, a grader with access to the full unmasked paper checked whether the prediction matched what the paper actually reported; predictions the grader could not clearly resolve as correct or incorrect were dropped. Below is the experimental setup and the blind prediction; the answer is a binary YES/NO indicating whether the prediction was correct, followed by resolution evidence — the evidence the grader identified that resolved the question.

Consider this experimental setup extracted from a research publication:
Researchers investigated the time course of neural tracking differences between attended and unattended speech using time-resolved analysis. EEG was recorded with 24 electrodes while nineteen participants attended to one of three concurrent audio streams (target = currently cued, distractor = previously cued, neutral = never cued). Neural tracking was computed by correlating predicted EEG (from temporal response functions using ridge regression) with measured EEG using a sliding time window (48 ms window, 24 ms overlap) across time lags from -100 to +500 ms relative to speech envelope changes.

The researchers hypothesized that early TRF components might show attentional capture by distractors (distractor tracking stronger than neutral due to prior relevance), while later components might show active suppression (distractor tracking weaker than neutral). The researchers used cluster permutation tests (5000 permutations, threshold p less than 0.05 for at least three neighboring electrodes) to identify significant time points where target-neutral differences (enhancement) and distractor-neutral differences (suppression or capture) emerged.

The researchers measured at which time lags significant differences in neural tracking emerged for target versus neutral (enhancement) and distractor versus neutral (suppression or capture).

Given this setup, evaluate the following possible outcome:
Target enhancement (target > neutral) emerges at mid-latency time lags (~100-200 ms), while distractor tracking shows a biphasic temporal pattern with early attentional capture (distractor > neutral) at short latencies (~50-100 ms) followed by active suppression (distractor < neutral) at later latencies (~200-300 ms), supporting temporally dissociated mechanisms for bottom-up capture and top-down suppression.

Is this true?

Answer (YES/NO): NO